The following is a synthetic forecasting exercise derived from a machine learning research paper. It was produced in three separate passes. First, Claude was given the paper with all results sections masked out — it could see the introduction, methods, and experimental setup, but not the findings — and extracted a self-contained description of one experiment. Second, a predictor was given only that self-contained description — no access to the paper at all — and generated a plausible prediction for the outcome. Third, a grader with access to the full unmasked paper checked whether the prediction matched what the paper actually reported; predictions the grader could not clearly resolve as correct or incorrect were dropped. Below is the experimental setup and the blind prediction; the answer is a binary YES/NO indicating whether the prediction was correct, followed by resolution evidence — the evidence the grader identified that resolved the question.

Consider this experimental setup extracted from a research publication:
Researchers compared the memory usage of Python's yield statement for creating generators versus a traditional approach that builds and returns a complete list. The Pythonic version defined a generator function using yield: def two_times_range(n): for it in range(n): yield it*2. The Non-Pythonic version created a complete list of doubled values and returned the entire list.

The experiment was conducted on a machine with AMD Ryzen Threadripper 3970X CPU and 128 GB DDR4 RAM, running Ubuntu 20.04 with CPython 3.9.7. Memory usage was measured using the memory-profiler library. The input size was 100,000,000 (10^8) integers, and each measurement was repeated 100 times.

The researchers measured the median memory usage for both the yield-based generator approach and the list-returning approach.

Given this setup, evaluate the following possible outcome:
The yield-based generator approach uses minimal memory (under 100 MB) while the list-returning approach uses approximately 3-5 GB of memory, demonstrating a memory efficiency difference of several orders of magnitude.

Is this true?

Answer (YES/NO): YES